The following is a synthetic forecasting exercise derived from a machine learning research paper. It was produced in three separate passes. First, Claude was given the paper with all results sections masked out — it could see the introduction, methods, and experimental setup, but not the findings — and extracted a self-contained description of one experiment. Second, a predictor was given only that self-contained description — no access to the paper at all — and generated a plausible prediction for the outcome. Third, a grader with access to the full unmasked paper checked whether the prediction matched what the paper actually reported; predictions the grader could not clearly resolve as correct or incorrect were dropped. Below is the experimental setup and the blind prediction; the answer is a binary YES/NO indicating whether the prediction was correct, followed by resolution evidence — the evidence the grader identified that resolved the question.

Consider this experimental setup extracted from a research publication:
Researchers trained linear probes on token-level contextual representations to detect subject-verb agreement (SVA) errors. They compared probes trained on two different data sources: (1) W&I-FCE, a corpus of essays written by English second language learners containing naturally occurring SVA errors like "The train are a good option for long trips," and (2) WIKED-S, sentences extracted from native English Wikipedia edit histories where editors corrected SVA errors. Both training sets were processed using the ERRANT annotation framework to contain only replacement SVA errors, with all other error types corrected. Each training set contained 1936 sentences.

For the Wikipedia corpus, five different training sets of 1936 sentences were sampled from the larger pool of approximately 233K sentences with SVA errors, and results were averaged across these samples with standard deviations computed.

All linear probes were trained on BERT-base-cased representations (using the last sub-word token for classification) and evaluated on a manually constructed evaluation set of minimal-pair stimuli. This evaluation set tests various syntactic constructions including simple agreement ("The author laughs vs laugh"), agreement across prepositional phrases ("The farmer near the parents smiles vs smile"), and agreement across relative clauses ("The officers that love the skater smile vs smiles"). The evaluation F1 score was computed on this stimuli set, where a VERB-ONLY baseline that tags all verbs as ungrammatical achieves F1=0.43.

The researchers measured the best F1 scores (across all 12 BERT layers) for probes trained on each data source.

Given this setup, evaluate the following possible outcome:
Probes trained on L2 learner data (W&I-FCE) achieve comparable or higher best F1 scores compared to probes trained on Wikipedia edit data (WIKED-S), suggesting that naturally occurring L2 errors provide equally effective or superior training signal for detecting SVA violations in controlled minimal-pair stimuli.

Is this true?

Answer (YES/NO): YES